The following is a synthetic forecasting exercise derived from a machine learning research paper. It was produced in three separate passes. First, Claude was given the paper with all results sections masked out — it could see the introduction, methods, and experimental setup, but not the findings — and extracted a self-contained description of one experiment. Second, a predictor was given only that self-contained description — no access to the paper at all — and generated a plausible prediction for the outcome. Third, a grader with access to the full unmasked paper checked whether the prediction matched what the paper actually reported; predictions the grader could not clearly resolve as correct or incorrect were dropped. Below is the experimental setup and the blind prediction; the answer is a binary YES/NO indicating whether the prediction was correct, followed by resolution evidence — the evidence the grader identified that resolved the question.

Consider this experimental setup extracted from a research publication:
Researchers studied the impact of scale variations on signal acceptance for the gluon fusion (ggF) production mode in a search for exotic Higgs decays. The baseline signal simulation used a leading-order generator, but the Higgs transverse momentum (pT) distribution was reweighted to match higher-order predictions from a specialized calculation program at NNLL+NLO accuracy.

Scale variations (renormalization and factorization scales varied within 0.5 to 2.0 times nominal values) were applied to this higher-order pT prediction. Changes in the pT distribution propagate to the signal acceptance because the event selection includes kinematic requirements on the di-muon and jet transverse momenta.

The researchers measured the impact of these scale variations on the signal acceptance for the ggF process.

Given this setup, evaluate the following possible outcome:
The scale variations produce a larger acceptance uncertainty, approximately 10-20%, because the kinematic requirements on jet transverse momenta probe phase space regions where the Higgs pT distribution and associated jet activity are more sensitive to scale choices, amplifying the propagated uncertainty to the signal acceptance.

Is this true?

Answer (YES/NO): NO